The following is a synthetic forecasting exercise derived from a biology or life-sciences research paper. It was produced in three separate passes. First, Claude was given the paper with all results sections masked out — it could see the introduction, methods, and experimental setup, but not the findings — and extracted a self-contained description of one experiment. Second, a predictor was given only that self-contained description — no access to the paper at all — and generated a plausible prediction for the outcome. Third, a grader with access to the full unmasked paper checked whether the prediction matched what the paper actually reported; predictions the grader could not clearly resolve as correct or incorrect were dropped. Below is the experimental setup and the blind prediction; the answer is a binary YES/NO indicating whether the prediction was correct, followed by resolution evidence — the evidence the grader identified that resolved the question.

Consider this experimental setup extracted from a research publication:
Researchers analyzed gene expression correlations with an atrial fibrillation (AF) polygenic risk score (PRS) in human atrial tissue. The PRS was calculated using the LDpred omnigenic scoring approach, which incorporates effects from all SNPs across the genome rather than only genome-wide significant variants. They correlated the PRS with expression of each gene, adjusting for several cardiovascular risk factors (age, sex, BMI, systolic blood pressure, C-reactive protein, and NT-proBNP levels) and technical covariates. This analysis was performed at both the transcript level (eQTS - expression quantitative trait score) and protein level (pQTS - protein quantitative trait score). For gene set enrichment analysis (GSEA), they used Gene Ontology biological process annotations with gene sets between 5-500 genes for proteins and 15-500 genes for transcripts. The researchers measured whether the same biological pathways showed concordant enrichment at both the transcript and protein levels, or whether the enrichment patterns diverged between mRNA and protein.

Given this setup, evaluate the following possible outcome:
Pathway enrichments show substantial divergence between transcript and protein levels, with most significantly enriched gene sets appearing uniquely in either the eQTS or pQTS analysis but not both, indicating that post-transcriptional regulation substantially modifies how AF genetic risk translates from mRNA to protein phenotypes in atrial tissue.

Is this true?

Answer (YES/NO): NO